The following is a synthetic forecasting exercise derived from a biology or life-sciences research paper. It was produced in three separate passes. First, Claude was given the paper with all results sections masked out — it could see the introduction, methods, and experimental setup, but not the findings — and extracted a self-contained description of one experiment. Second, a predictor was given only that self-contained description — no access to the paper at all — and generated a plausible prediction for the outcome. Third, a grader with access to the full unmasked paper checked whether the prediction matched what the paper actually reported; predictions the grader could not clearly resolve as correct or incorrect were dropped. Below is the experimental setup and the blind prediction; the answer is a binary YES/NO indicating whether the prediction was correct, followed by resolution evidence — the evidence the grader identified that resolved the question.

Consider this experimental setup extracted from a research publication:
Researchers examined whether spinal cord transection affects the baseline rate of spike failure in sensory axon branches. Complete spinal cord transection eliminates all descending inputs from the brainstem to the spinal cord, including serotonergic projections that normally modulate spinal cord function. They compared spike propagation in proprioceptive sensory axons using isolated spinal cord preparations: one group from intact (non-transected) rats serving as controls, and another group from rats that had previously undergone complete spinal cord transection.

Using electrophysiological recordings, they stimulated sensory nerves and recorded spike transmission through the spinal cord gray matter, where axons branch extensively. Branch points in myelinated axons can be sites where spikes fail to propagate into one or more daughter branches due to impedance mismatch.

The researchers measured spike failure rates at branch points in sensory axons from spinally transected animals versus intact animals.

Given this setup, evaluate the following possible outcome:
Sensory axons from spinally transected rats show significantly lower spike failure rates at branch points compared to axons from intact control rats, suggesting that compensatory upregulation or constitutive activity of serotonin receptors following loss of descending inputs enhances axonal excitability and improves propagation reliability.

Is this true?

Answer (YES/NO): NO